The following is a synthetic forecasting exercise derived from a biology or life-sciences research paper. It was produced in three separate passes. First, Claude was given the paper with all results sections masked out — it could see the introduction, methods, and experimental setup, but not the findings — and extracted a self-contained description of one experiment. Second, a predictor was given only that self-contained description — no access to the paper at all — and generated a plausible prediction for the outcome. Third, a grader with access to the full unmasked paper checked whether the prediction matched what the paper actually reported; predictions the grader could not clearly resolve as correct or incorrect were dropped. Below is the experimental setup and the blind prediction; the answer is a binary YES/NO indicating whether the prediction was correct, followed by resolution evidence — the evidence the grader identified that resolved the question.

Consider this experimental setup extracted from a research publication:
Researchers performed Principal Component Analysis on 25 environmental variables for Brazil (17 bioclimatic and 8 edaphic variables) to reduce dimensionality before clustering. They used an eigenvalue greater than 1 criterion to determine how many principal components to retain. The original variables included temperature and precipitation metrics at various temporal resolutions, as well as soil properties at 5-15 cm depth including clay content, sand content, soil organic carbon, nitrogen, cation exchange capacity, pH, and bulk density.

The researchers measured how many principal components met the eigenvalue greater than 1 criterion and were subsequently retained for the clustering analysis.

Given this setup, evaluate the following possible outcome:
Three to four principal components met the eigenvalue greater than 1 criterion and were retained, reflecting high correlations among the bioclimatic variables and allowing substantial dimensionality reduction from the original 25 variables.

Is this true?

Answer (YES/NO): NO